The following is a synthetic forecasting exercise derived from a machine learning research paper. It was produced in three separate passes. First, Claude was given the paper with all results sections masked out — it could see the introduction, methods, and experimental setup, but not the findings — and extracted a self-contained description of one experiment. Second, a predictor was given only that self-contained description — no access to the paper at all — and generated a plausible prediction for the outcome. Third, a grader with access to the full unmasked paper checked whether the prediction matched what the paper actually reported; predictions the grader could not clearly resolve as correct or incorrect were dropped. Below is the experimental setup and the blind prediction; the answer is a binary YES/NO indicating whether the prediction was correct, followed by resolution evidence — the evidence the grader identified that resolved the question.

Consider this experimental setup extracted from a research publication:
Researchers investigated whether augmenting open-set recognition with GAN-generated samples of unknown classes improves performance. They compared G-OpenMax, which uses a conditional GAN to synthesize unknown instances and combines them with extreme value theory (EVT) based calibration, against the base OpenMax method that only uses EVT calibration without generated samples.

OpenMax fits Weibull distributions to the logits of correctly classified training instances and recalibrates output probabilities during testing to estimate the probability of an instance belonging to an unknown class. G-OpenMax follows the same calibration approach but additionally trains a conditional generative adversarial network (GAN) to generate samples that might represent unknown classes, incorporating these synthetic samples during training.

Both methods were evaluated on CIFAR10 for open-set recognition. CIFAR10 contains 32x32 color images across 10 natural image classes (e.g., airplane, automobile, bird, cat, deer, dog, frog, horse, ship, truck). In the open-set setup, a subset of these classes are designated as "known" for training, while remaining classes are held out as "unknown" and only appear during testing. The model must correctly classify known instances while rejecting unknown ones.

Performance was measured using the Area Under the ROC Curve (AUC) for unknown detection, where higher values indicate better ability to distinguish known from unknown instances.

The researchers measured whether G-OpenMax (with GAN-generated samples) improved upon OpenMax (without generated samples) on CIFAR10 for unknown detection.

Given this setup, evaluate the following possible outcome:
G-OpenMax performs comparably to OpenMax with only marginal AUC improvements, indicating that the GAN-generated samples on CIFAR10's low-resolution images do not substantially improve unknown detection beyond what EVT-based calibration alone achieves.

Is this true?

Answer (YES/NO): NO